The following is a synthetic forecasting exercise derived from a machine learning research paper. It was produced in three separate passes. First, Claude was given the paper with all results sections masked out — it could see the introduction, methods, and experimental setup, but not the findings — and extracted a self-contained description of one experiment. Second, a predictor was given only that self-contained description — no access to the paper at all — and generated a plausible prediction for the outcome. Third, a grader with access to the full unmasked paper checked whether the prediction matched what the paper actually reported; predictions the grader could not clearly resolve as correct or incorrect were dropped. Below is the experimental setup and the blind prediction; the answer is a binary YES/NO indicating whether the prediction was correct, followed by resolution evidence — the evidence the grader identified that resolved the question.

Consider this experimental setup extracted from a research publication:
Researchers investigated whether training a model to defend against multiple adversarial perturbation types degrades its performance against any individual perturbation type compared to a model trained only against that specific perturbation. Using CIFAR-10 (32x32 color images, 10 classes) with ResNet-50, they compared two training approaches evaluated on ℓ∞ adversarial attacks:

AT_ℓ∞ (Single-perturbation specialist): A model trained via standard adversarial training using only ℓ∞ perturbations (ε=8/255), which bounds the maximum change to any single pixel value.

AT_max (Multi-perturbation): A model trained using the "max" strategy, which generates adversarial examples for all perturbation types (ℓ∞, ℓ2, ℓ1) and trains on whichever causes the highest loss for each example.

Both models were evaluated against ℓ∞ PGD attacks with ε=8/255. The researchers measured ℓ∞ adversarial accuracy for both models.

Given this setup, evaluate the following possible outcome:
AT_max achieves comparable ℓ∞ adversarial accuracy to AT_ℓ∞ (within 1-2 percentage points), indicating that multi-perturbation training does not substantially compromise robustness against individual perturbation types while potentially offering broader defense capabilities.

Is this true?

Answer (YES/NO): NO